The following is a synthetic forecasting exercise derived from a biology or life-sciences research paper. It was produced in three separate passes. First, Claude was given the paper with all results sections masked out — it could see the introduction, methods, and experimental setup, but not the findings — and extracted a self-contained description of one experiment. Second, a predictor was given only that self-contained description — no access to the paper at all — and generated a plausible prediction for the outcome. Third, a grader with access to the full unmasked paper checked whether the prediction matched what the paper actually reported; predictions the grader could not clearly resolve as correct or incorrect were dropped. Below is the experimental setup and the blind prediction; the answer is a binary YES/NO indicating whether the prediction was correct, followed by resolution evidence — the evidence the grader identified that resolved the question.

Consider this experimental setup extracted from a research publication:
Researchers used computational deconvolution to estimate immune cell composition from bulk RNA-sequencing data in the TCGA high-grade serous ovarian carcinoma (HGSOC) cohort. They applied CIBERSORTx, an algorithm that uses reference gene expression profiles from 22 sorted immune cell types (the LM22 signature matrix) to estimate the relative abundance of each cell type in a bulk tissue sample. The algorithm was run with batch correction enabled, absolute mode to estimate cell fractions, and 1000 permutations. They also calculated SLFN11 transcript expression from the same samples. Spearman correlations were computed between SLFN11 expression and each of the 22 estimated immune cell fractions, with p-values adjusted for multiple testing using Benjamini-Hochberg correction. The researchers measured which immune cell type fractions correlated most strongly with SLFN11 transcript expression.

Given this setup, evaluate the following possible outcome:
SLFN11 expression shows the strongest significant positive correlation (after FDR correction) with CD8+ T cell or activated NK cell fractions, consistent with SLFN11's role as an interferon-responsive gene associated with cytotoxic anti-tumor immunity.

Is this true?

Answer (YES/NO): NO